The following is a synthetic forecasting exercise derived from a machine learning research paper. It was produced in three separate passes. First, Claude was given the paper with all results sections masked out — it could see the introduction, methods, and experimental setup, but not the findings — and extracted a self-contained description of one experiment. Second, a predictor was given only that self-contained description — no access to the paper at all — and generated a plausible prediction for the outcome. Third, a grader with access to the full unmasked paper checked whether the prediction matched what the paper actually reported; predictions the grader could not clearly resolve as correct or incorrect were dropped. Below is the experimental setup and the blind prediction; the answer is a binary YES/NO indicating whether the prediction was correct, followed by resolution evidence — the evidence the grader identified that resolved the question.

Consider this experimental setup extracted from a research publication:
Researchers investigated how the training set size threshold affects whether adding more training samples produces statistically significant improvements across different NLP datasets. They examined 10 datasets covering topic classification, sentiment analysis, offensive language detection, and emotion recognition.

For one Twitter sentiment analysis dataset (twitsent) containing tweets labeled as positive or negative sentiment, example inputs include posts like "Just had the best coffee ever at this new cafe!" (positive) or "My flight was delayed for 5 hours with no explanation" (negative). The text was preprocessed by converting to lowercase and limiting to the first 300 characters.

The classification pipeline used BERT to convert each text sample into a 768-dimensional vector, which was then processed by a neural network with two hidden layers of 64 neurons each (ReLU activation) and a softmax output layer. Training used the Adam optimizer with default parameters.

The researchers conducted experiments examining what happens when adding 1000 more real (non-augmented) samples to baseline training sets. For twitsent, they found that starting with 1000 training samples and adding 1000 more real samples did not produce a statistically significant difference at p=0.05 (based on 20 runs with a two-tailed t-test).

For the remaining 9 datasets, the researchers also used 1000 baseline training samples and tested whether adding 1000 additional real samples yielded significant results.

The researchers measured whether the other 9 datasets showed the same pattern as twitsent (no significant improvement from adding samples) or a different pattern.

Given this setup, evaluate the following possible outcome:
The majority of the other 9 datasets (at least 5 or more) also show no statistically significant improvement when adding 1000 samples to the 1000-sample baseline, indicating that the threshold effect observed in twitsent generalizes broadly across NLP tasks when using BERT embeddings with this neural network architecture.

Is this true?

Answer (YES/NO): NO